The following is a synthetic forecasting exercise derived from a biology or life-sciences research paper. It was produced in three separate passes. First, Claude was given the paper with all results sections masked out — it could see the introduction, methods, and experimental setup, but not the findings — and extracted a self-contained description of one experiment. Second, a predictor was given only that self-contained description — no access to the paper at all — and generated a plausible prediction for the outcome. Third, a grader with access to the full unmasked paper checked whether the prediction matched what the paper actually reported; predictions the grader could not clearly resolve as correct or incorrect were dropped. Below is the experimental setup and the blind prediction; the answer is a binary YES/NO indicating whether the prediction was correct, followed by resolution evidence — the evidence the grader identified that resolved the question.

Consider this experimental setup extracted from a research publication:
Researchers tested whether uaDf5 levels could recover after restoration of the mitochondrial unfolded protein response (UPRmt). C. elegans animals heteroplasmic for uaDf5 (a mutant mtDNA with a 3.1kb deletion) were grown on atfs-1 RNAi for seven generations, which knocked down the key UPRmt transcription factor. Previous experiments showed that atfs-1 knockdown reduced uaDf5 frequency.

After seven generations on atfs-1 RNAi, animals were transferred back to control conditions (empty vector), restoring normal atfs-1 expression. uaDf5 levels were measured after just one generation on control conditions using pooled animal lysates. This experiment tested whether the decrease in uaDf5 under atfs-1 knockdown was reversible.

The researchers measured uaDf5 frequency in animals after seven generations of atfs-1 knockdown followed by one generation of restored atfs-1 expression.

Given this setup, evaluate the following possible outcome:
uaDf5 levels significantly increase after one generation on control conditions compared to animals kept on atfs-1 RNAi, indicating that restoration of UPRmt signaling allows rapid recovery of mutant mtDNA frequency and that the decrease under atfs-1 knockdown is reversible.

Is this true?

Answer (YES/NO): YES